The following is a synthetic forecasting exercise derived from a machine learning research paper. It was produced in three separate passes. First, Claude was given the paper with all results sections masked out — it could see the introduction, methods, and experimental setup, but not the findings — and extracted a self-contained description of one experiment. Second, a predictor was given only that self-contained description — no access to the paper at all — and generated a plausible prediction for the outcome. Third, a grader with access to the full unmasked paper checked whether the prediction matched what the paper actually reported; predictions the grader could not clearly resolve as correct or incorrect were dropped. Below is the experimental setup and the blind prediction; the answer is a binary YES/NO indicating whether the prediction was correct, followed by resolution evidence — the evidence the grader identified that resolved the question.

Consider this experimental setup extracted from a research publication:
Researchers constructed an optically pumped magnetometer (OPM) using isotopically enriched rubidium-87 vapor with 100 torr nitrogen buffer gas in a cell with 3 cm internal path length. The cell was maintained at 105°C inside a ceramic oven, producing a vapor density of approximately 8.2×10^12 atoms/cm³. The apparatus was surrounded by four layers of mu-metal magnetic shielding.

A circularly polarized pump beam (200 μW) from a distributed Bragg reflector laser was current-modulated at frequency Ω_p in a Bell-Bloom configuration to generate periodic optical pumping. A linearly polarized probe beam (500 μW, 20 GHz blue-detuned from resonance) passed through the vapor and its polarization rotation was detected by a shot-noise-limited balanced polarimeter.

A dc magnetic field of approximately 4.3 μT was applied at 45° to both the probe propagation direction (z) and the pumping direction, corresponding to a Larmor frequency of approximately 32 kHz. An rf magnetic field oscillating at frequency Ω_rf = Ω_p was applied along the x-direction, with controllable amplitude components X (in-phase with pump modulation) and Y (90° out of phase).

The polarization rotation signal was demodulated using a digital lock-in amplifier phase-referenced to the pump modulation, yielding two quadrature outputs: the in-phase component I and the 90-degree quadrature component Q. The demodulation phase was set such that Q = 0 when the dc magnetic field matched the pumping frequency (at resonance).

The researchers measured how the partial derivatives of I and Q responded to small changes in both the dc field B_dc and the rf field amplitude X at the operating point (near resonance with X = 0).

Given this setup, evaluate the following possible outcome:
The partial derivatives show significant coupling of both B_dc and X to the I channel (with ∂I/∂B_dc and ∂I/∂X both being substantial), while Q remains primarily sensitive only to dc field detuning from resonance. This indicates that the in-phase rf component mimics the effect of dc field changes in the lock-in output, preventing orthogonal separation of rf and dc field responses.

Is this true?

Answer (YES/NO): NO